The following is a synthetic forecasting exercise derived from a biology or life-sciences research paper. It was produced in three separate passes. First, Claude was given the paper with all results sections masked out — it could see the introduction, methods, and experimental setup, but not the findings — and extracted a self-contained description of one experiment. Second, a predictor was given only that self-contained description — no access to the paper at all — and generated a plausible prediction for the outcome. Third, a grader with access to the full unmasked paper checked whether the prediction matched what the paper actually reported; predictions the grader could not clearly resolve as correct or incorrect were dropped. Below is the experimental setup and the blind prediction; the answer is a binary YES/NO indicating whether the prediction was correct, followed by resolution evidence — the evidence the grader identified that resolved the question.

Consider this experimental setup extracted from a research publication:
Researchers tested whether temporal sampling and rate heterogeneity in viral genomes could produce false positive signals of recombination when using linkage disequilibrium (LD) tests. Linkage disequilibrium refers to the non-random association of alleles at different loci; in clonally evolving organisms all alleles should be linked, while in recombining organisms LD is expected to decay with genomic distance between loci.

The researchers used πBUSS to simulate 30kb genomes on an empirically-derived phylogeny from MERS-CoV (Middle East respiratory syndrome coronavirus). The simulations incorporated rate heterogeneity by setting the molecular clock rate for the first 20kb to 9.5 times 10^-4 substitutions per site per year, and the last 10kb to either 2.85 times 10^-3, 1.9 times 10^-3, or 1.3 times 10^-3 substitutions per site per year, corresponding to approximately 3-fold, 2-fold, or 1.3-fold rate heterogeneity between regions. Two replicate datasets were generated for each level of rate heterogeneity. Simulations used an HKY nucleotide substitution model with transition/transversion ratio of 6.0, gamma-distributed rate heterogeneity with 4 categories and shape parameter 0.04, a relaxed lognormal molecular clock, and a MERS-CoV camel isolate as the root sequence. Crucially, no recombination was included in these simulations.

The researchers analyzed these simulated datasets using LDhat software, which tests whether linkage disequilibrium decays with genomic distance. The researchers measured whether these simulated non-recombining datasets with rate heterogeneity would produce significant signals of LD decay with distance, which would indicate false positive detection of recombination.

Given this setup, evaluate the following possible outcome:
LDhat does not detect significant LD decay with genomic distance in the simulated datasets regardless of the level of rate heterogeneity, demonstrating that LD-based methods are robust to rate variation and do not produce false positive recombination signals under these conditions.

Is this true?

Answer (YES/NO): NO